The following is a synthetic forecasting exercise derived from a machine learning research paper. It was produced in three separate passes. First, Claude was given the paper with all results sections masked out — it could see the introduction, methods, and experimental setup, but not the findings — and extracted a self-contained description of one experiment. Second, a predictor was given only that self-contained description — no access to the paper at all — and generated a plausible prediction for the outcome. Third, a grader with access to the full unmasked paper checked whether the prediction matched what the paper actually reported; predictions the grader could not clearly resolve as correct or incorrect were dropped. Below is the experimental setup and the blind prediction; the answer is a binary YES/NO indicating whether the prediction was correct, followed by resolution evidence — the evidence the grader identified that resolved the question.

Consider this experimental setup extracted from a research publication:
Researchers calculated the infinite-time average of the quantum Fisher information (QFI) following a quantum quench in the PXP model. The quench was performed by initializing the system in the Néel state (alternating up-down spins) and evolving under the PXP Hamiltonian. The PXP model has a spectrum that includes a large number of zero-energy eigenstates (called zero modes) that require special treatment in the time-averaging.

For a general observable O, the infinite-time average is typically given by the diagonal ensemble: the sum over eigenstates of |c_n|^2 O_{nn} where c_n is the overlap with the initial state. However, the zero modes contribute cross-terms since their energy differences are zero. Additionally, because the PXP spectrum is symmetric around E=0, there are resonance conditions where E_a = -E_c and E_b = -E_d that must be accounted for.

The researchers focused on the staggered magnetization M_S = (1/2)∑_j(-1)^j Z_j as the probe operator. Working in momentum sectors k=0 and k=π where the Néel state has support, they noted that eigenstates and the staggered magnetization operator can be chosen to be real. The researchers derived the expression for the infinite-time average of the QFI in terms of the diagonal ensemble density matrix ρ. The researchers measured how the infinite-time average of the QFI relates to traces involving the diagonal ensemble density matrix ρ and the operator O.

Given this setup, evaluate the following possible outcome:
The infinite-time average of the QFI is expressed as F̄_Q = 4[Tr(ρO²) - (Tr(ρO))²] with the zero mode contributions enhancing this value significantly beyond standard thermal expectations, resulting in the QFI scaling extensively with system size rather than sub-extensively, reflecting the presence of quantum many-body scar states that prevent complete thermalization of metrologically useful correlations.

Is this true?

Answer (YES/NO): NO